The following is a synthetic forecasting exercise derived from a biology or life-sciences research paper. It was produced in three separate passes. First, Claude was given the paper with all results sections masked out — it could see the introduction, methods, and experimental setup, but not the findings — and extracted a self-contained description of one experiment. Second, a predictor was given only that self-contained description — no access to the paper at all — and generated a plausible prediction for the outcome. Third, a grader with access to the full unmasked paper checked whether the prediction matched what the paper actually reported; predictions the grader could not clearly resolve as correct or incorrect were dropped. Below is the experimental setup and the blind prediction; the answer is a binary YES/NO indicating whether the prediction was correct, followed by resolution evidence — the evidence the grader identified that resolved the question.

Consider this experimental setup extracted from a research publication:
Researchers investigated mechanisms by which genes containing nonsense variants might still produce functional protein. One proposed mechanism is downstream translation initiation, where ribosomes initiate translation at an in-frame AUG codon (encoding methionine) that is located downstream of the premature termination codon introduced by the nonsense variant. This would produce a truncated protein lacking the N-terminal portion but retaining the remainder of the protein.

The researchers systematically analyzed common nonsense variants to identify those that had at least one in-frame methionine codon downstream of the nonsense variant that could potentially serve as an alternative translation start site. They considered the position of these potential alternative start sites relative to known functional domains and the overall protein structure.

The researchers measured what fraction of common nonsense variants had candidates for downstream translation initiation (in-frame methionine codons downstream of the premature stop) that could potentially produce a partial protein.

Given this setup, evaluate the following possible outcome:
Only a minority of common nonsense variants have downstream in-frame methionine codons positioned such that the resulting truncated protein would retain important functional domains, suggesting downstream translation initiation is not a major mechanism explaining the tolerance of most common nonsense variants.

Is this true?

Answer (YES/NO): NO